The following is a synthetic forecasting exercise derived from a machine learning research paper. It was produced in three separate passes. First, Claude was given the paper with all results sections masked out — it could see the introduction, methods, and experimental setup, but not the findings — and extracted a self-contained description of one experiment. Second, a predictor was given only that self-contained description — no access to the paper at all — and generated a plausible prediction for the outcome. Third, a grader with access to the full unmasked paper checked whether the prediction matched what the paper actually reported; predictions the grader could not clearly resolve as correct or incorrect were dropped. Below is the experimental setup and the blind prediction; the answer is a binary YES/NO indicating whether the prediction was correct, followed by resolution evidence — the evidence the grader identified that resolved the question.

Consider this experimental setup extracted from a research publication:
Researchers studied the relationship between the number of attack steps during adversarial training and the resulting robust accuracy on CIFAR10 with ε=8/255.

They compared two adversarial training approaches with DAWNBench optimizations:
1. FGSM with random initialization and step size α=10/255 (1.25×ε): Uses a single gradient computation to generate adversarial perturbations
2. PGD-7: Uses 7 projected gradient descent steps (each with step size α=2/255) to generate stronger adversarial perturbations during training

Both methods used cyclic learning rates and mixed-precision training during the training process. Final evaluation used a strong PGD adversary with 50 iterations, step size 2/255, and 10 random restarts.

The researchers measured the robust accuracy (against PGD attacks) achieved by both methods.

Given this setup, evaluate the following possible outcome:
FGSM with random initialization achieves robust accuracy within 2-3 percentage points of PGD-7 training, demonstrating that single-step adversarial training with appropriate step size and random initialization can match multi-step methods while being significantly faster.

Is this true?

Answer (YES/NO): NO